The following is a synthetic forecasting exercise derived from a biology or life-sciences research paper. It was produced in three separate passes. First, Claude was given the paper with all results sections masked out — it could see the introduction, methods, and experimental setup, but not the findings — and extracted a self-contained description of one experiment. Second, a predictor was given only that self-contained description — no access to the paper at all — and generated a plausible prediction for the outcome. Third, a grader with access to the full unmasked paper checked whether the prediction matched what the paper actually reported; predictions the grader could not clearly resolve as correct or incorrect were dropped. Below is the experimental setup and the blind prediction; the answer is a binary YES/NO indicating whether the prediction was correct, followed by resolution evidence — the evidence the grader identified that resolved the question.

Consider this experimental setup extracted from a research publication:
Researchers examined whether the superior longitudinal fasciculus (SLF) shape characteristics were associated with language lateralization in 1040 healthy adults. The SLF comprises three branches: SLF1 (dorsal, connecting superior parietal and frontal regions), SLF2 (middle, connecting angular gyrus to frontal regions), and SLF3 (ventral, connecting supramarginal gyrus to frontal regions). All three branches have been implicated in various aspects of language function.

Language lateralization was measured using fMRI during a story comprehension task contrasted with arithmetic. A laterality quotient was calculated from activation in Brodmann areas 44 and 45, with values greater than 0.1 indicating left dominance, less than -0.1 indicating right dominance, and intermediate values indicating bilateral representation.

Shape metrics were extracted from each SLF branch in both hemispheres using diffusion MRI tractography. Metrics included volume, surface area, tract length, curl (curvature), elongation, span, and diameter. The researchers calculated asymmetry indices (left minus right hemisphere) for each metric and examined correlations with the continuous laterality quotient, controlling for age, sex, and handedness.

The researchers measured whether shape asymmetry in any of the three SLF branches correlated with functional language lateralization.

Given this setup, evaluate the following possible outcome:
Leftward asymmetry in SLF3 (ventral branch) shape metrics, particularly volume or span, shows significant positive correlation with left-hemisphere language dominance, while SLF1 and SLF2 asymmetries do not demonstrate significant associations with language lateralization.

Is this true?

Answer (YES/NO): NO